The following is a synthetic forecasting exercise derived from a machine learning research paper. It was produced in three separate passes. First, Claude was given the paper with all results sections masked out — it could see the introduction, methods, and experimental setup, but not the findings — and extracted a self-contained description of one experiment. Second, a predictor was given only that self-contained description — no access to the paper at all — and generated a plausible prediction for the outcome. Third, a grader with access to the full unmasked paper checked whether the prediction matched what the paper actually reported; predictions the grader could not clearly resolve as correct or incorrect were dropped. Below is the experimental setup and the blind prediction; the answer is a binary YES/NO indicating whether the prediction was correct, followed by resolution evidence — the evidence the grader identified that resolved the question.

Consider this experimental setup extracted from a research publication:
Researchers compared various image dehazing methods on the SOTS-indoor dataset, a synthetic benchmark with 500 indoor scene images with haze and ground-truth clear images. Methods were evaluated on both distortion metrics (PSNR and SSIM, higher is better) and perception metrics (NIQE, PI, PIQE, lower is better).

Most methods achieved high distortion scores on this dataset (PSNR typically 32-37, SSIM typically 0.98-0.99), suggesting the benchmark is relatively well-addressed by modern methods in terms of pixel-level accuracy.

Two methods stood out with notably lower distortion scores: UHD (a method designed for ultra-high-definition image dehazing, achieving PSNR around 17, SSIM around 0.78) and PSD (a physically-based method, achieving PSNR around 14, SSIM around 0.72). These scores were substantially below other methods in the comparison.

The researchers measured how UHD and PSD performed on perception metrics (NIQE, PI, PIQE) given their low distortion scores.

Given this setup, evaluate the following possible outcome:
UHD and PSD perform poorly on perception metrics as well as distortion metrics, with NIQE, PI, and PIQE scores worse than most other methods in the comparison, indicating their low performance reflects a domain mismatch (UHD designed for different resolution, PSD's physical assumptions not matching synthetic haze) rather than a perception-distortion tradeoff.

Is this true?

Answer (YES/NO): YES